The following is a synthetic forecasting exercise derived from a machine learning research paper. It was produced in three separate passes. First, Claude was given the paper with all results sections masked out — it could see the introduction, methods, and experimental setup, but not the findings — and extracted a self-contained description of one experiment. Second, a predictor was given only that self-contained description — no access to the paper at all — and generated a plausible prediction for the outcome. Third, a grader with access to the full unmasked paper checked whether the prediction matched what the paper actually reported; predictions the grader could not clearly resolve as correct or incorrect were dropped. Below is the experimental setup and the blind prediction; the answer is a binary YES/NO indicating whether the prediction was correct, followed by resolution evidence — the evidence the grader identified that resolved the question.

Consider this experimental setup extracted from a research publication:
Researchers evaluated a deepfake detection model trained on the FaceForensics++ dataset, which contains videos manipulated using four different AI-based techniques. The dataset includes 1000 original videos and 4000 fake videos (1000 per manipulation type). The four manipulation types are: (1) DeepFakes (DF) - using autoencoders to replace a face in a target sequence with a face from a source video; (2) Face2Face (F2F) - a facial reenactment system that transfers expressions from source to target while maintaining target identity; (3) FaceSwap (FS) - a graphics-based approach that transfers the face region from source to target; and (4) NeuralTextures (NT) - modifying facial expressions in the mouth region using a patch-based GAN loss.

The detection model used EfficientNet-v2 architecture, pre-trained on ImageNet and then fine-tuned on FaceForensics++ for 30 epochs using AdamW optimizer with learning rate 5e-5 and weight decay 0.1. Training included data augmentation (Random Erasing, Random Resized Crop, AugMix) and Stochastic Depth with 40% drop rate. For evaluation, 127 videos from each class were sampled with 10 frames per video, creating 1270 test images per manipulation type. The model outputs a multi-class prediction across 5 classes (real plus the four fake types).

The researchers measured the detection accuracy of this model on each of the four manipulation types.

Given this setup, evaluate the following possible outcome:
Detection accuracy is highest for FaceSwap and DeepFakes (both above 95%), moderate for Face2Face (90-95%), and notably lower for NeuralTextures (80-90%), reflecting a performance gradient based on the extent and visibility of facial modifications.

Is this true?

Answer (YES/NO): NO